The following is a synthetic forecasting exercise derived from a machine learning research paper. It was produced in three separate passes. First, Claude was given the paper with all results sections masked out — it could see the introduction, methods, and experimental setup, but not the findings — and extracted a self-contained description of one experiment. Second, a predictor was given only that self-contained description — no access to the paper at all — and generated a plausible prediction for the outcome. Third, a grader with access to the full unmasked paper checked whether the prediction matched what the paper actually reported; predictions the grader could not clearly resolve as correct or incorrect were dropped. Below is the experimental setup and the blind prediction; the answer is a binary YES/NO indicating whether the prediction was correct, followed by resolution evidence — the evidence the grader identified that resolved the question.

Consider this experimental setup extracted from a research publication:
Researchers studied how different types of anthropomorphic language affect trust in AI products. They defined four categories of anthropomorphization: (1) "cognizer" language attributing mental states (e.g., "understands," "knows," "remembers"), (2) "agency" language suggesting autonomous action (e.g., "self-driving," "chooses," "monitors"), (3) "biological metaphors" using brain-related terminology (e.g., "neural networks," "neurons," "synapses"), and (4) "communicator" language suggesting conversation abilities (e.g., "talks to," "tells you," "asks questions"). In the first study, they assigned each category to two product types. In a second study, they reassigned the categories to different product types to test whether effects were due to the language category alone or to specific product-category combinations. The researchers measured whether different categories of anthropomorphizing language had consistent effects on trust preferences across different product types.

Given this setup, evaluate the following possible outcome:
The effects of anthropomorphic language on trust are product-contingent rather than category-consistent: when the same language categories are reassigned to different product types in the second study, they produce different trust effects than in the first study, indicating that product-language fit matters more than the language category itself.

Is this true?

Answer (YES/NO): YES